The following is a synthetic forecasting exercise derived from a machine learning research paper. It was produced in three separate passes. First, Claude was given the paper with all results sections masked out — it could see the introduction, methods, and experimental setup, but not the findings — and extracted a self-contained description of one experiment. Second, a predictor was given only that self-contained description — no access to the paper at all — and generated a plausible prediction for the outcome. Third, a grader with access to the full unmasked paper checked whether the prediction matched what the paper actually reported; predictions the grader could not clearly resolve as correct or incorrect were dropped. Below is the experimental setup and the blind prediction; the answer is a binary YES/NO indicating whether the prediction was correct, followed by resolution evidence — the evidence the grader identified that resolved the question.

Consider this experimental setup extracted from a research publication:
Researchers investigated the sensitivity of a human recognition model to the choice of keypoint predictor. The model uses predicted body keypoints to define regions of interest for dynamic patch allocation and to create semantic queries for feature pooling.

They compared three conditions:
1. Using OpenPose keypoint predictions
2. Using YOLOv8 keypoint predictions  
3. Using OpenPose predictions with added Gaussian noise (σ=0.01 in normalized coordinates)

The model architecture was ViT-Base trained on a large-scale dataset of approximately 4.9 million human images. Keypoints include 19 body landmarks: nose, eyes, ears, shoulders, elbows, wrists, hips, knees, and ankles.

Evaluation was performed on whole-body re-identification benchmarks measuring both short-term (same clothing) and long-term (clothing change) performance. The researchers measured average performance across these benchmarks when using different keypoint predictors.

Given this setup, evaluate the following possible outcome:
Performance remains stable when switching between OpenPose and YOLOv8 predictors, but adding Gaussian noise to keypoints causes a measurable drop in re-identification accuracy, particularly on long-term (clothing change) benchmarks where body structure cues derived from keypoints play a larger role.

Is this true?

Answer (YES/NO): NO